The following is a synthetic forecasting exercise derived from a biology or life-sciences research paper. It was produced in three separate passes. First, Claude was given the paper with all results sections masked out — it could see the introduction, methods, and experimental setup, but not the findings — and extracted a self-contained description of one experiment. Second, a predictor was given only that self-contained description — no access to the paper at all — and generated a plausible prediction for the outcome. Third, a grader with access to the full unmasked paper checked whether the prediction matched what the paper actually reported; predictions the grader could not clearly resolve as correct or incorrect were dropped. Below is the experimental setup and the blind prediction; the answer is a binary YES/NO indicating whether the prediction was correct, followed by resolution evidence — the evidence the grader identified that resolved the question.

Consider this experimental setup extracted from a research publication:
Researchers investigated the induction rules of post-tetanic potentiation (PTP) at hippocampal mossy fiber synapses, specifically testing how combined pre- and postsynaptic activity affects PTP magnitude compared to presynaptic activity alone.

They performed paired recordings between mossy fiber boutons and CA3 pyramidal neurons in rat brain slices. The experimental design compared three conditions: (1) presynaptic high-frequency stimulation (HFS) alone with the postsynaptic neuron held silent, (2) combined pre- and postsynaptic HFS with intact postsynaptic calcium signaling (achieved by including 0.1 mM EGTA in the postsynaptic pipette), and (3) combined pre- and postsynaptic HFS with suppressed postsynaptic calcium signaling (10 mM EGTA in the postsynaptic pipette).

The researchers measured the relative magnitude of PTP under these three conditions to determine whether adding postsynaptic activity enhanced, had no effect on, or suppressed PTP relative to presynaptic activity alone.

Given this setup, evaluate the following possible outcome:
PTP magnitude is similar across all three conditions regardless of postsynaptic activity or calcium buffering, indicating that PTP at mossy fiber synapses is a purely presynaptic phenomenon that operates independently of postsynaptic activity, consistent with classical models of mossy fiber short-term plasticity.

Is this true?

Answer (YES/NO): NO